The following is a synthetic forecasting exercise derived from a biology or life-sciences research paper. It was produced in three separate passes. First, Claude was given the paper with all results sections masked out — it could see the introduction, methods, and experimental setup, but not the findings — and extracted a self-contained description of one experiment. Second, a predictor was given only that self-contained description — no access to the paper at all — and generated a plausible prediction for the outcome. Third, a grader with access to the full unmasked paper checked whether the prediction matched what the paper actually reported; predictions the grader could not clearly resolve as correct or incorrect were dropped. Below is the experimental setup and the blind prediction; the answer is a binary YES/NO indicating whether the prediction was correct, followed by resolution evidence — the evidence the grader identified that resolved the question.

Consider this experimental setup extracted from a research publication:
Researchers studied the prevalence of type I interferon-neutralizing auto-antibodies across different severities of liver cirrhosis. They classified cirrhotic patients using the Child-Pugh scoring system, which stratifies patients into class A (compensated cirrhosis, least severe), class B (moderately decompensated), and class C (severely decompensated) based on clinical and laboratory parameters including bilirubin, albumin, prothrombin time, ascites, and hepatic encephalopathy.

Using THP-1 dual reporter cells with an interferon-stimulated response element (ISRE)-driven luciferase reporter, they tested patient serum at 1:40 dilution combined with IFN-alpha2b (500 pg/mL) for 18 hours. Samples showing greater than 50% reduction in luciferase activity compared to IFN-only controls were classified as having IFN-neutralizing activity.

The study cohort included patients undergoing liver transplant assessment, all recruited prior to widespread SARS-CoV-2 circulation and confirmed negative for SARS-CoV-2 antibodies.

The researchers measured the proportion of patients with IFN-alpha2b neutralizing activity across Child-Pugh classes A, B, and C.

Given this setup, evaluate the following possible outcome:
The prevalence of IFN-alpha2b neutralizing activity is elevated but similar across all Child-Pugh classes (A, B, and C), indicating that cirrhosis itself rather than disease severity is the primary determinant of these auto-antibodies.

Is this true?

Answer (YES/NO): NO